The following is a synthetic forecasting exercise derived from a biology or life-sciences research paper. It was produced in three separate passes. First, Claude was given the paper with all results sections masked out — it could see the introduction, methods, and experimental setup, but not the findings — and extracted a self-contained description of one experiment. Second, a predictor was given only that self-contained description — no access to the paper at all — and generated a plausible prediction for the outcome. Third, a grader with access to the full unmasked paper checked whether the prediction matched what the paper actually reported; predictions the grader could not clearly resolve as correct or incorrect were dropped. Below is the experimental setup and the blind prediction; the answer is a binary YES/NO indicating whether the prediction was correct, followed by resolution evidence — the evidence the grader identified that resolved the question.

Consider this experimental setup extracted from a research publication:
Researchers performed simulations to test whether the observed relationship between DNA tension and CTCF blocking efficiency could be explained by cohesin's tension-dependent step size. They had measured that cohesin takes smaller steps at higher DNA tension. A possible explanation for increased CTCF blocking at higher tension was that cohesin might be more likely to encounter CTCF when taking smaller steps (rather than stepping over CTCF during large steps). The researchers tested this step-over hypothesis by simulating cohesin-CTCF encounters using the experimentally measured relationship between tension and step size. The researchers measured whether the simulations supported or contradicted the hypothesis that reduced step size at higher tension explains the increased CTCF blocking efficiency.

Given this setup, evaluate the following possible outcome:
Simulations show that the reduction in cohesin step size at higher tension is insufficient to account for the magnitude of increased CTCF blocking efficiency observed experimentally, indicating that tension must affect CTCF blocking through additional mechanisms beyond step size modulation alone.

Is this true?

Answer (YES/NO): YES